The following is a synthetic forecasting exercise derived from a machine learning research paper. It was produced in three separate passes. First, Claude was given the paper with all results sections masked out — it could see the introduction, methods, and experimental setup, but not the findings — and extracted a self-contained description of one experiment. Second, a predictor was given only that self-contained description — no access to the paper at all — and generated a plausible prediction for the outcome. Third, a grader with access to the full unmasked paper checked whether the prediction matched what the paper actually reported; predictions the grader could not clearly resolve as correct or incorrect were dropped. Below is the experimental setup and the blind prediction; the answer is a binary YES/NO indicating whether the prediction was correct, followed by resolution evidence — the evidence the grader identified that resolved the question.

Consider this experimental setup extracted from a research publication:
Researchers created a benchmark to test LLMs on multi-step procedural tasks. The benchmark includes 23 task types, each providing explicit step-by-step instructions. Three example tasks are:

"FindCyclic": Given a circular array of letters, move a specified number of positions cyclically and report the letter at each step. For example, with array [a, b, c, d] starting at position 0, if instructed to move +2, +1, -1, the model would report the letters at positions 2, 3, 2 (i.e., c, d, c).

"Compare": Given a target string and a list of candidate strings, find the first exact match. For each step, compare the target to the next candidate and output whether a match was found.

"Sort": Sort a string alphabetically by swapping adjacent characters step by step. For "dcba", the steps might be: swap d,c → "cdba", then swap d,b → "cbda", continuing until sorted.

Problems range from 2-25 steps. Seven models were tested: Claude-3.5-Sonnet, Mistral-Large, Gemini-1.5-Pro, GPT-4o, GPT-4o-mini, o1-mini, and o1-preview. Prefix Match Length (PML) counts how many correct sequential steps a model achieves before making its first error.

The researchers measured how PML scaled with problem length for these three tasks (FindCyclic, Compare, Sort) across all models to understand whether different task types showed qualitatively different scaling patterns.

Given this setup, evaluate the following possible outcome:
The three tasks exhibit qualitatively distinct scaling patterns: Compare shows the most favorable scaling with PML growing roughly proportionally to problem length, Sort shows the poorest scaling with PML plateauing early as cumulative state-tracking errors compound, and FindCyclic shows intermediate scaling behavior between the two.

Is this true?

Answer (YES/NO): NO